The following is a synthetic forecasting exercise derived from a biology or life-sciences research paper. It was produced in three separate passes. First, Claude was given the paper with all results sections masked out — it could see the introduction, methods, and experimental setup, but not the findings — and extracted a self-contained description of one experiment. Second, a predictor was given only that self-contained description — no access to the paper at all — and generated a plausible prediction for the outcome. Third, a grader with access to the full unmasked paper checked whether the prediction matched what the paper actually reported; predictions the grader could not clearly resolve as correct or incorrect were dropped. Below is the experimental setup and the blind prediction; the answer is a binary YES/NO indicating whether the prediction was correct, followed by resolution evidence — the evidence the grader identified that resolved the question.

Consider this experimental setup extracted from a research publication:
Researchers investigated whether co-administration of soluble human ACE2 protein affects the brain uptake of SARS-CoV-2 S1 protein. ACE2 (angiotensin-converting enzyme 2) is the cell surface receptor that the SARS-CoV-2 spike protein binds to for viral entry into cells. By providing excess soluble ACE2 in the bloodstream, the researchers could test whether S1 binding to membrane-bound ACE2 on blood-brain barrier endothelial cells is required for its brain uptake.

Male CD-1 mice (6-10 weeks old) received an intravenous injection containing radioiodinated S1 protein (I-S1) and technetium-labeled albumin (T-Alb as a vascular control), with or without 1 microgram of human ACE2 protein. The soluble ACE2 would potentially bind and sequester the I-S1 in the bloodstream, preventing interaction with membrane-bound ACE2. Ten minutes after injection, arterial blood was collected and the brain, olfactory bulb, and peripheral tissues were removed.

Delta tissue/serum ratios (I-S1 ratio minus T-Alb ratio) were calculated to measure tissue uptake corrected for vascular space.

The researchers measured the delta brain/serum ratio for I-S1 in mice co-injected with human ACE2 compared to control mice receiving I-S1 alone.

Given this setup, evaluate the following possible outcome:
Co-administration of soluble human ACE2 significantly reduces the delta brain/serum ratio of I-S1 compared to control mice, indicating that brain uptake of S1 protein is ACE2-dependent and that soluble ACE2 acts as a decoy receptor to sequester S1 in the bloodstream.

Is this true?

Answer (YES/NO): NO